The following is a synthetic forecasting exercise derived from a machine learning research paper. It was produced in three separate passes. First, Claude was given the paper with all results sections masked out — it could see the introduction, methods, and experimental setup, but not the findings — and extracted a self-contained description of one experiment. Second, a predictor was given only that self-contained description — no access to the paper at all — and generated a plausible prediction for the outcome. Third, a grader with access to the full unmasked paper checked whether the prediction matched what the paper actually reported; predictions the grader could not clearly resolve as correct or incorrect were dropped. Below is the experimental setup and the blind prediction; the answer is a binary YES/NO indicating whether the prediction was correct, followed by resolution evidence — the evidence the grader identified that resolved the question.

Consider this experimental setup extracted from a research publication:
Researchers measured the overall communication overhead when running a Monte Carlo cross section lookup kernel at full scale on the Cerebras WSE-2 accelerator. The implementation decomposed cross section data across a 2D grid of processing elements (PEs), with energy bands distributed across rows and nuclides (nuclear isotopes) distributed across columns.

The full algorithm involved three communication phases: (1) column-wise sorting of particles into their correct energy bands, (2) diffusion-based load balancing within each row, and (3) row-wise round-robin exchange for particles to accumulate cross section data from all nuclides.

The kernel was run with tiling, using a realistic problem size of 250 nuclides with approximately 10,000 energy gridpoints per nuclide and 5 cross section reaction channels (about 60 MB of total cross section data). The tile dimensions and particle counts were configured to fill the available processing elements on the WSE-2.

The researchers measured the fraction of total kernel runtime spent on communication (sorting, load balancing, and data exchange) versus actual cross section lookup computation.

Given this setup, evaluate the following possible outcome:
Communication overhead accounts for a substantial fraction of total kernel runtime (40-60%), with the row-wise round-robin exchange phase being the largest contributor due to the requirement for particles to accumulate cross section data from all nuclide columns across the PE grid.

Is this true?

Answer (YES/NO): NO